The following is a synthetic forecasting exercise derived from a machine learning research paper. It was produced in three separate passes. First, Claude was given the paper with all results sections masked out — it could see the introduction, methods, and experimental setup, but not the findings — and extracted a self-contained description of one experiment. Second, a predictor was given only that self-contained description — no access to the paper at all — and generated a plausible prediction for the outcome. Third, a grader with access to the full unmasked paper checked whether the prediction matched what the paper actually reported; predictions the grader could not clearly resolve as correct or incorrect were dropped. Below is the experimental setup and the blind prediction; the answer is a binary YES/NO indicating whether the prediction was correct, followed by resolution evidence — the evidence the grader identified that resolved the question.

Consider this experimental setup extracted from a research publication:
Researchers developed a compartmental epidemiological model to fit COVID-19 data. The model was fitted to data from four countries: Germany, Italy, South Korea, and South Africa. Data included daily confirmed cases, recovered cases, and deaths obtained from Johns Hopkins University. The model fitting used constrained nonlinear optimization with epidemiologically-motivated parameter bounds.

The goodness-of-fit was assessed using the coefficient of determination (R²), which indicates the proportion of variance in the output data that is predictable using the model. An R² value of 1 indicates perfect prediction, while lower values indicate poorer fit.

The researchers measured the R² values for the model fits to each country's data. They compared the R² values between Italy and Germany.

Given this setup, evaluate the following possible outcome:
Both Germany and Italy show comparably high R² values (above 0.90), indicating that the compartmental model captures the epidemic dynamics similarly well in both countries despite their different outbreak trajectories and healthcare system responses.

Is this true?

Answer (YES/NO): YES